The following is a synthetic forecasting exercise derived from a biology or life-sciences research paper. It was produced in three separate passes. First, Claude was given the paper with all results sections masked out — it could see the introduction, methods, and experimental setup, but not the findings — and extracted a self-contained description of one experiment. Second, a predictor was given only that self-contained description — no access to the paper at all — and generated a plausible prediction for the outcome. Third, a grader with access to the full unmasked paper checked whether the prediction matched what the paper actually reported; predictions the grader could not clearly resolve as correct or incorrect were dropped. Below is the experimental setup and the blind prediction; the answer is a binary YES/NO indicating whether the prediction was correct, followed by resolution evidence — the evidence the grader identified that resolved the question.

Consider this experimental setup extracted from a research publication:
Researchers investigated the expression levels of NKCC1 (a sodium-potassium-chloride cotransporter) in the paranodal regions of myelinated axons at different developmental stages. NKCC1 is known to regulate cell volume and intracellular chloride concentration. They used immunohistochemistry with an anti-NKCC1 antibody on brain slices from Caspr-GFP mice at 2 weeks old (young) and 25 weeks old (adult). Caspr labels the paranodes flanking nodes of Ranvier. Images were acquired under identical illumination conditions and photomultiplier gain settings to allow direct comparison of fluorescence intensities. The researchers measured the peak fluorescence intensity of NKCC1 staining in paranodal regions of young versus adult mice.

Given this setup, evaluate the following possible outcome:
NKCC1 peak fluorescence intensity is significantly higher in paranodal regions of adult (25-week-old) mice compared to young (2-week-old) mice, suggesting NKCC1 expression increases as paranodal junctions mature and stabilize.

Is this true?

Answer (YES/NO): NO